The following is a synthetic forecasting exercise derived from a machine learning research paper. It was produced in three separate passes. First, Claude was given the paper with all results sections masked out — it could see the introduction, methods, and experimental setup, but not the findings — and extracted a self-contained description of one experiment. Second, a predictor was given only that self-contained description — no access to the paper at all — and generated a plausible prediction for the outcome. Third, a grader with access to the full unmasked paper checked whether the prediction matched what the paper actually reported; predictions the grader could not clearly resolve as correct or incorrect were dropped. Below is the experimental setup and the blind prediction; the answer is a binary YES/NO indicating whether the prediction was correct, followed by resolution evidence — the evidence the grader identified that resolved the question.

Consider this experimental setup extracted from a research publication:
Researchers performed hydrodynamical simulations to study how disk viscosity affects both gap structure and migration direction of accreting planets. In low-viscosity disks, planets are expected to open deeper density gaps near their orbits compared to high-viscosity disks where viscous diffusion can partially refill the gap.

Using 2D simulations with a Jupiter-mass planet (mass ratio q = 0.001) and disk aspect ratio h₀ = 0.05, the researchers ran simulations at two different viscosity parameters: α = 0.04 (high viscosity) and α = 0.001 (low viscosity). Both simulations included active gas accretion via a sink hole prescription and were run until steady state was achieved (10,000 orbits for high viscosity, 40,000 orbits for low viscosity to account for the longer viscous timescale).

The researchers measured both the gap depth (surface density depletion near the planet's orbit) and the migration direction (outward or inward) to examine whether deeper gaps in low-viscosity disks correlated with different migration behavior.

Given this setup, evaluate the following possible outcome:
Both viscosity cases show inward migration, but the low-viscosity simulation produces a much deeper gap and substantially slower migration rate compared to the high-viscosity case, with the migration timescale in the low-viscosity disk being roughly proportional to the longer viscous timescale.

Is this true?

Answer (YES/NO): NO